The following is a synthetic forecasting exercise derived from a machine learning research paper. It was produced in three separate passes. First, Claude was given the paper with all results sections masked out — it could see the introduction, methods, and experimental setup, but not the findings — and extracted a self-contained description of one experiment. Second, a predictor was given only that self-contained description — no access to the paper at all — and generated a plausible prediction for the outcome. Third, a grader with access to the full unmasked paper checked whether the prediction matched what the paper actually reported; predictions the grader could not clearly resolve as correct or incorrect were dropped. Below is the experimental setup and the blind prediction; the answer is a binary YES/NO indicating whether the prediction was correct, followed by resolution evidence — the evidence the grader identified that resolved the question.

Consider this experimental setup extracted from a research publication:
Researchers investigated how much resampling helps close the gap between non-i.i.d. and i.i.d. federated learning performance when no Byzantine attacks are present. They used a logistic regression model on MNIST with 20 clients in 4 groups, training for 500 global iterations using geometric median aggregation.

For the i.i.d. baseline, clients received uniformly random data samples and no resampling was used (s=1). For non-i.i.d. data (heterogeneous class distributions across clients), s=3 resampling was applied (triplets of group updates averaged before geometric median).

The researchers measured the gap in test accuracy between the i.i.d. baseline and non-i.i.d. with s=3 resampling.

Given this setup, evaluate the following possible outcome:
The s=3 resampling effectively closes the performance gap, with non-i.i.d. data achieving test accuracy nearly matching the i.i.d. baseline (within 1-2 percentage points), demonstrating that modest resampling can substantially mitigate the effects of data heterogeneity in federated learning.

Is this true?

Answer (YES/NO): YES